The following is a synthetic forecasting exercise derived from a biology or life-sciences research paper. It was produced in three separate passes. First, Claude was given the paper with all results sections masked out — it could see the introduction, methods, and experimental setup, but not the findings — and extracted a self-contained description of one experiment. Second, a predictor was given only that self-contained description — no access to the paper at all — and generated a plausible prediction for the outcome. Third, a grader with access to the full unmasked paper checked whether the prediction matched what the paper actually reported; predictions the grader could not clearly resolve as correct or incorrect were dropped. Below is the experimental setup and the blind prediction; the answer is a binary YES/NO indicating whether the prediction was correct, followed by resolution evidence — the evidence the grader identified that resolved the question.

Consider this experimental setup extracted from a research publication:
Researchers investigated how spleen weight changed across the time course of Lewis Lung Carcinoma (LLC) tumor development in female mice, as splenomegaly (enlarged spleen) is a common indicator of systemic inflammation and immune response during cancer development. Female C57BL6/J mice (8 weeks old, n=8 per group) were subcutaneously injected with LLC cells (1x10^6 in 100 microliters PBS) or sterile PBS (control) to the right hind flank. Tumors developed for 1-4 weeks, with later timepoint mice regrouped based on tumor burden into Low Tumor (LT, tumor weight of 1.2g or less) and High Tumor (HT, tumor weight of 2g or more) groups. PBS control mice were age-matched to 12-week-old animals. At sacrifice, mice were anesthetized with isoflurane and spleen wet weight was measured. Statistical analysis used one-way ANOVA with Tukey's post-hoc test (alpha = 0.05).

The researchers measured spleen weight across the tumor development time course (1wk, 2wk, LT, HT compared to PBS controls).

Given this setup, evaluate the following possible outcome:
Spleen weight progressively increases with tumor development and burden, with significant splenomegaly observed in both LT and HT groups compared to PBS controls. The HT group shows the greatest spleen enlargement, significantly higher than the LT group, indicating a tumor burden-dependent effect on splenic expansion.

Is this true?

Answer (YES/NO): NO